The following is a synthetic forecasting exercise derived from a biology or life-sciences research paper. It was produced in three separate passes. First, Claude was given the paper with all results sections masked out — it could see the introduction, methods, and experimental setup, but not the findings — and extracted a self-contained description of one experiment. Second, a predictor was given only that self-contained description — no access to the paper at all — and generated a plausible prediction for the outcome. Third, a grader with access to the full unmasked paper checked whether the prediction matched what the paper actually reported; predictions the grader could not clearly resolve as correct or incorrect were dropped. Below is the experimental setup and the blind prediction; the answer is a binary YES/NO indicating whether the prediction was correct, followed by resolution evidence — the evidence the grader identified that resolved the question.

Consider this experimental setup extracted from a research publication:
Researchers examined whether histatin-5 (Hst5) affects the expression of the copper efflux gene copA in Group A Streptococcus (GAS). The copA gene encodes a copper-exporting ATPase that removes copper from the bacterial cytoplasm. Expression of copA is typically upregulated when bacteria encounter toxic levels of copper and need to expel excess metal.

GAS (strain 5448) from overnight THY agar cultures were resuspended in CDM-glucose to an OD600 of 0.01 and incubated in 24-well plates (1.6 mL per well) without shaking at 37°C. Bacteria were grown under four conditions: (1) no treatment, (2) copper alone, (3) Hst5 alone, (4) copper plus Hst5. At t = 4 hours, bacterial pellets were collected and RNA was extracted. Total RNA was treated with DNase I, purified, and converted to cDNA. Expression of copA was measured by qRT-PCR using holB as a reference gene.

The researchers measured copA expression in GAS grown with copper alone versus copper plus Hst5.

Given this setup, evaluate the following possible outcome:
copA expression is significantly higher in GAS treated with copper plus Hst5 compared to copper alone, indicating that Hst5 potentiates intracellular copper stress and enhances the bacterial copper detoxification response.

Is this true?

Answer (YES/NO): NO